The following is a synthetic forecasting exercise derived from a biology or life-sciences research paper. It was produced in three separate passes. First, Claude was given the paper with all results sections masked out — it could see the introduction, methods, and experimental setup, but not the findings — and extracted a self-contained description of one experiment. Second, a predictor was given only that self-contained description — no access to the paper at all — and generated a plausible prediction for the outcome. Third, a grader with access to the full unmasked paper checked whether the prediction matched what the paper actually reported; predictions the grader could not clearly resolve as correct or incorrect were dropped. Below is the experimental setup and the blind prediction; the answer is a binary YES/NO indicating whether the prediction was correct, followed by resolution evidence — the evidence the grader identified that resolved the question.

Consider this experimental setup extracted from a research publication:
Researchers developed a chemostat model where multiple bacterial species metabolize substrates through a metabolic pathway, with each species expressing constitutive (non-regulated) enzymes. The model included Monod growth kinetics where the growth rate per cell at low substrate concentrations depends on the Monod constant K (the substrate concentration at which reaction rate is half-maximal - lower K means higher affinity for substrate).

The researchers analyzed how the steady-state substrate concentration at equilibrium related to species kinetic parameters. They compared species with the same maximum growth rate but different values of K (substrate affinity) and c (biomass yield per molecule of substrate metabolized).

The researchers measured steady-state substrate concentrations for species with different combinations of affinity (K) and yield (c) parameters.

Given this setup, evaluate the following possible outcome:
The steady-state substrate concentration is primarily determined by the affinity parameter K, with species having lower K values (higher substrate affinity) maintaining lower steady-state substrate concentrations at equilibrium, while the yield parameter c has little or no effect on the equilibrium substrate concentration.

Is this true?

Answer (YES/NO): NO